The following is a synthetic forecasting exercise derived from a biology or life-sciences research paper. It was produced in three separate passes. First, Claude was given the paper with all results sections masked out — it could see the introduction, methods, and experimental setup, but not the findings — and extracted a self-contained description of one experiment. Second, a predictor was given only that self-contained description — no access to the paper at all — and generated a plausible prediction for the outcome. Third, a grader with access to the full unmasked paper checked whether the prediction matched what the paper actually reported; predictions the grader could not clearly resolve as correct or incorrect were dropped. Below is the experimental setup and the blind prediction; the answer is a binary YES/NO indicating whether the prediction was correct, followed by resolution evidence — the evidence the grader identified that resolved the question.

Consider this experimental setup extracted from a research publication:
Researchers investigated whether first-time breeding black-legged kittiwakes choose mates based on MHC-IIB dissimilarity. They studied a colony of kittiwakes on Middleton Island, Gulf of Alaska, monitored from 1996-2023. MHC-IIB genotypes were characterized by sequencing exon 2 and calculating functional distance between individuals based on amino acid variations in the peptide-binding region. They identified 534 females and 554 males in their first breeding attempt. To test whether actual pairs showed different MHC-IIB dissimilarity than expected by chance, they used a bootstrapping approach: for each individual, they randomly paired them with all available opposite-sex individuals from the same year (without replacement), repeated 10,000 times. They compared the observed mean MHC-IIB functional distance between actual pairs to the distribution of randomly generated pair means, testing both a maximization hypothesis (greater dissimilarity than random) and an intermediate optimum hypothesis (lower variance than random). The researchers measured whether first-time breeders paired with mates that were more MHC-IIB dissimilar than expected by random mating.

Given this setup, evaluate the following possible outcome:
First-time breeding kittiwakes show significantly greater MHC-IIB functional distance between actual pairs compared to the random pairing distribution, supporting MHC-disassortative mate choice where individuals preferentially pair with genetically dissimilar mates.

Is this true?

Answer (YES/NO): NO